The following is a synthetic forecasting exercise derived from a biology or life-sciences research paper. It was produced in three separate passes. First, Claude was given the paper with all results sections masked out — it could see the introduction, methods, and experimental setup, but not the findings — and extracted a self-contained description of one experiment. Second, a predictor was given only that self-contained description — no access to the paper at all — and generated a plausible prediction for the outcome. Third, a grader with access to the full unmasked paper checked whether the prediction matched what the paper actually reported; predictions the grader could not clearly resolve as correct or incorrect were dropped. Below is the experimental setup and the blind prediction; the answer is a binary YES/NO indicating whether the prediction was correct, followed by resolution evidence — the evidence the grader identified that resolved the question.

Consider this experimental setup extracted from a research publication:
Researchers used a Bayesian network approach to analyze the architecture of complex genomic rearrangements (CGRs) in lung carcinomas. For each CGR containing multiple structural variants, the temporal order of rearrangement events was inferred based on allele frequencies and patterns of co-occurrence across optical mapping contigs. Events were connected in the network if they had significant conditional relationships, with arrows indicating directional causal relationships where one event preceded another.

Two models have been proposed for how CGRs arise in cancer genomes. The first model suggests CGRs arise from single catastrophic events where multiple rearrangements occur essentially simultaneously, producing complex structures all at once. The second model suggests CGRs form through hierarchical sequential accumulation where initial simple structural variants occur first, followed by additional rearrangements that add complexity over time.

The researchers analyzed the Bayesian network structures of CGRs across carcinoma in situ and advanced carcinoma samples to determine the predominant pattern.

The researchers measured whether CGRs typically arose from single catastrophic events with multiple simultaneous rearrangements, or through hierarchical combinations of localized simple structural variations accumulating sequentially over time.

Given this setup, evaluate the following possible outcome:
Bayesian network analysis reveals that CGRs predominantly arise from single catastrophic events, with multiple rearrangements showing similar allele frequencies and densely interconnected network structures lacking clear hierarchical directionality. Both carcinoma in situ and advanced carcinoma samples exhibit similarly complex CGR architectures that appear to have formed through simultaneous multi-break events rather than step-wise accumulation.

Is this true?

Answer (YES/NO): NO